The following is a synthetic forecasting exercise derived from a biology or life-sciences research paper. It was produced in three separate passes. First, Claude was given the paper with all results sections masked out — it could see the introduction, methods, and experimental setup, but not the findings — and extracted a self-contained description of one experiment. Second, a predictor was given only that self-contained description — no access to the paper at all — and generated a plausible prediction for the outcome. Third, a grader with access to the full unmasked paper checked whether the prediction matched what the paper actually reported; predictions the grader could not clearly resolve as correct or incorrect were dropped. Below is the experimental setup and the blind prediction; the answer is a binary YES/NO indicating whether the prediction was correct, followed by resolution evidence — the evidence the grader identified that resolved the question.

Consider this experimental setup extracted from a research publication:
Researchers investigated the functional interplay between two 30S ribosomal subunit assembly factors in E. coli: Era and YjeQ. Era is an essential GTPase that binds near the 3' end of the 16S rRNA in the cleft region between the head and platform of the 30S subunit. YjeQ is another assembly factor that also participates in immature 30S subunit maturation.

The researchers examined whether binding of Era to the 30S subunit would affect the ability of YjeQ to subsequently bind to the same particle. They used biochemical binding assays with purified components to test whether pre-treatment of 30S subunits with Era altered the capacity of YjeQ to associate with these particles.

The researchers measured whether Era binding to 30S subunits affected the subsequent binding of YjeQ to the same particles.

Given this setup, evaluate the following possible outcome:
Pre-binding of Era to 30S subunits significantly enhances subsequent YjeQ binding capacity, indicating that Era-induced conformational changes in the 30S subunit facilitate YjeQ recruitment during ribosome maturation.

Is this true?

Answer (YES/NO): NO